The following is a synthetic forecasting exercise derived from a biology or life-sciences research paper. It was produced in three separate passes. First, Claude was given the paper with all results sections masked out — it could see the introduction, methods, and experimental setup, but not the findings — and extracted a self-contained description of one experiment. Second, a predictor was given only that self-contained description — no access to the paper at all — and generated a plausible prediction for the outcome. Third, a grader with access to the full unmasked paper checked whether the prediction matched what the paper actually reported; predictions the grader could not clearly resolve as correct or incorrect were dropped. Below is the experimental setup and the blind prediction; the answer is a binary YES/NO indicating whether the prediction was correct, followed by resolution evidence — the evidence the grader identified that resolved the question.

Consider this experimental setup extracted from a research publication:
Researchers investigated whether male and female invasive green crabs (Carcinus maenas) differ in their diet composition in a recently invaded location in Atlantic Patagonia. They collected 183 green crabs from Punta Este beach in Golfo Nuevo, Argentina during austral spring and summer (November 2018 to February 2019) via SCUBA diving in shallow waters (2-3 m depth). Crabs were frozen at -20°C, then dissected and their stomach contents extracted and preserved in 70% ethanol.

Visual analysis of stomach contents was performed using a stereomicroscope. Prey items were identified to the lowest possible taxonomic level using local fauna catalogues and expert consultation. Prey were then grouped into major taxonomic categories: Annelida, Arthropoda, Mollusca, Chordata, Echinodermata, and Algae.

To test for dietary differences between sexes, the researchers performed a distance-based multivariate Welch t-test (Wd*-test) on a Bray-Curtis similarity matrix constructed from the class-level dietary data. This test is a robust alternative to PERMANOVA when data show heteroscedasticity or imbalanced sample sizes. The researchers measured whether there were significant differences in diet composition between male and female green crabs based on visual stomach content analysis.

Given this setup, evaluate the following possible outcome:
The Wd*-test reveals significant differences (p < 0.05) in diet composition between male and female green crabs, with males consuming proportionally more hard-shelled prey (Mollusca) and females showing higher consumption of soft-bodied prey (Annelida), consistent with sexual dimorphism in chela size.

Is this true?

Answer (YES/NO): NO